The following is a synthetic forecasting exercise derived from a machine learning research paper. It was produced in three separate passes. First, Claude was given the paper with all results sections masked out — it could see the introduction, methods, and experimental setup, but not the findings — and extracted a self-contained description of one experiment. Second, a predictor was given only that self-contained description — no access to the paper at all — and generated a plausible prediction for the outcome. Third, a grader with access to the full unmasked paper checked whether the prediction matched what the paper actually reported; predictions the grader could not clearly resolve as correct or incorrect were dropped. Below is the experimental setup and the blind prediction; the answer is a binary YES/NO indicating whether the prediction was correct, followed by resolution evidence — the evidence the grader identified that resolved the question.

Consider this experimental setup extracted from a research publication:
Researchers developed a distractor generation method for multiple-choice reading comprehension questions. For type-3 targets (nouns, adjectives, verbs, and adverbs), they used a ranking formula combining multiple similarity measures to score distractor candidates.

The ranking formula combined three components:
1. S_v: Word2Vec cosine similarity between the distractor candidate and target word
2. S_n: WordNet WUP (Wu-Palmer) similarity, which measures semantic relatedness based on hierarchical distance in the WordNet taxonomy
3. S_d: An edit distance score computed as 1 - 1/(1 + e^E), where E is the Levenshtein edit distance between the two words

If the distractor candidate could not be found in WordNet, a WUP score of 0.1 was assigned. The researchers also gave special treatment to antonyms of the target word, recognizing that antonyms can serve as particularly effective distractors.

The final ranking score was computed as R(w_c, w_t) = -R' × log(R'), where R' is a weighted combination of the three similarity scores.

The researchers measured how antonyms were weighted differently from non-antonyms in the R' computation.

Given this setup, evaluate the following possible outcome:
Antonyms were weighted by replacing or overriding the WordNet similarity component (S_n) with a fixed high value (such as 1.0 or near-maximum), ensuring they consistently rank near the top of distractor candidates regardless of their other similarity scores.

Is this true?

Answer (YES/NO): NO